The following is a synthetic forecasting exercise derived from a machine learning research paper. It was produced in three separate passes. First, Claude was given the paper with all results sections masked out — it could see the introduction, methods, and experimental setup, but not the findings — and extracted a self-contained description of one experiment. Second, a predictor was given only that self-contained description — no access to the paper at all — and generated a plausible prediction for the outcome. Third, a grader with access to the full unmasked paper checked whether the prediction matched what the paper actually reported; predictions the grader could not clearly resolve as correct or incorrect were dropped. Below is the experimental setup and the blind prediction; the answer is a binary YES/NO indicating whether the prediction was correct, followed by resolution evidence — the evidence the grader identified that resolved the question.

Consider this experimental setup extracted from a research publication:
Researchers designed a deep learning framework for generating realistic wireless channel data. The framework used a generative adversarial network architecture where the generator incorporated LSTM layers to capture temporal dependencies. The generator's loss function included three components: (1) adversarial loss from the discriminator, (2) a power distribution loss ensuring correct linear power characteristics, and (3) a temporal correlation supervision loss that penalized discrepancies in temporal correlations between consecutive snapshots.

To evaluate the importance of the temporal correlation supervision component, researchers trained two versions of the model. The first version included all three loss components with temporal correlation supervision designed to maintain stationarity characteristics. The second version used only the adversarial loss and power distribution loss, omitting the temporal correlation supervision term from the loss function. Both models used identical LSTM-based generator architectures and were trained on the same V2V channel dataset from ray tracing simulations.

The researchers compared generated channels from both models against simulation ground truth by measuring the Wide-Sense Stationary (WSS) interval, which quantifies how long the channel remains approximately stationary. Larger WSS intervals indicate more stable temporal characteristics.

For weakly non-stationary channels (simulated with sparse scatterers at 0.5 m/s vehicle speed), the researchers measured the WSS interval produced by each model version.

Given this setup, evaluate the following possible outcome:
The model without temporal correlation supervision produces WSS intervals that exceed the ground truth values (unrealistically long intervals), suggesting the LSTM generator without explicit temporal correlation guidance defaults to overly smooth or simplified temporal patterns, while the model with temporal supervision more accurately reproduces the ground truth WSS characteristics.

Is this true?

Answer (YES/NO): NO